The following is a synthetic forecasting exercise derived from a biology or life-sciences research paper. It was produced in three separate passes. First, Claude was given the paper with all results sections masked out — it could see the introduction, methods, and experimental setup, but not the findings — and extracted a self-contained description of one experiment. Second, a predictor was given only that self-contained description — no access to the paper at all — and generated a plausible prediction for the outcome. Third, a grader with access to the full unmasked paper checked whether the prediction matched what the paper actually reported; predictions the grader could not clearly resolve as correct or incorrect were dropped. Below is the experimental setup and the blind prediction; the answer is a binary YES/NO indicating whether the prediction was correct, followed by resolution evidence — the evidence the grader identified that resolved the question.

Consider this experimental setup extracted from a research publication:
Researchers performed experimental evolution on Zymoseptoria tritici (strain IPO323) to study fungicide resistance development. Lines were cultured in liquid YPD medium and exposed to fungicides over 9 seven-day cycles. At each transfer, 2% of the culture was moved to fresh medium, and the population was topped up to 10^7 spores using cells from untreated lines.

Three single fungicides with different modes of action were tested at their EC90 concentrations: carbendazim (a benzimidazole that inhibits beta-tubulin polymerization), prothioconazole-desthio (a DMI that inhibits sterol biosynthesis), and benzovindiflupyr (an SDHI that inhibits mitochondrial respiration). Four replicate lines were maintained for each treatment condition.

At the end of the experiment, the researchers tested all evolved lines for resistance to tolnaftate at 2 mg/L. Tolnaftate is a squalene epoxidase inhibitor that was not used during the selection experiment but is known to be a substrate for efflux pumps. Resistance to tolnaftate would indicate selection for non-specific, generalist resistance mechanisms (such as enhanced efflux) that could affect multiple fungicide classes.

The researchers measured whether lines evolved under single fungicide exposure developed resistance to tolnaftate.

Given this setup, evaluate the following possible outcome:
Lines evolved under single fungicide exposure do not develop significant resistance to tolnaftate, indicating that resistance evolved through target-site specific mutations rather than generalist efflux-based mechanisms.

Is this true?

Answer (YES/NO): NO